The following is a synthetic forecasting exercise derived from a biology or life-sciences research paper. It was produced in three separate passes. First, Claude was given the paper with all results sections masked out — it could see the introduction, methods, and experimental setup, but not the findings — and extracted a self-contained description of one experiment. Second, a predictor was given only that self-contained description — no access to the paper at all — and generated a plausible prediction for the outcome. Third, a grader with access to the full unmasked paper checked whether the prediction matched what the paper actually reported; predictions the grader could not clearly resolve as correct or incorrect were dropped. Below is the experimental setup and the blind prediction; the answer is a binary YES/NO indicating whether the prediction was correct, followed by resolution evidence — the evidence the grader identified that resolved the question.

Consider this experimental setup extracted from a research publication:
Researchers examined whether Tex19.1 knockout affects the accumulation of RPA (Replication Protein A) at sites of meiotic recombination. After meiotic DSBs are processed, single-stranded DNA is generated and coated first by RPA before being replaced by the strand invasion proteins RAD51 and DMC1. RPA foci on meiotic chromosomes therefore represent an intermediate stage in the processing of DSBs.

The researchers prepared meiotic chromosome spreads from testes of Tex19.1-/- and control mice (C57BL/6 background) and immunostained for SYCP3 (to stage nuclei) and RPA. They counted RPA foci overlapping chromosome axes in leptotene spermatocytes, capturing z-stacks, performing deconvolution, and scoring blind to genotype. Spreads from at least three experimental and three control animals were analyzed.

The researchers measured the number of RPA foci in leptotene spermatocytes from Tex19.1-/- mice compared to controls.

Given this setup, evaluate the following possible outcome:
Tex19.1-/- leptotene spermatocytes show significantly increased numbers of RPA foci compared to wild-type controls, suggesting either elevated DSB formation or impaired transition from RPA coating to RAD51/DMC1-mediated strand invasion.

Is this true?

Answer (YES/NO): NO